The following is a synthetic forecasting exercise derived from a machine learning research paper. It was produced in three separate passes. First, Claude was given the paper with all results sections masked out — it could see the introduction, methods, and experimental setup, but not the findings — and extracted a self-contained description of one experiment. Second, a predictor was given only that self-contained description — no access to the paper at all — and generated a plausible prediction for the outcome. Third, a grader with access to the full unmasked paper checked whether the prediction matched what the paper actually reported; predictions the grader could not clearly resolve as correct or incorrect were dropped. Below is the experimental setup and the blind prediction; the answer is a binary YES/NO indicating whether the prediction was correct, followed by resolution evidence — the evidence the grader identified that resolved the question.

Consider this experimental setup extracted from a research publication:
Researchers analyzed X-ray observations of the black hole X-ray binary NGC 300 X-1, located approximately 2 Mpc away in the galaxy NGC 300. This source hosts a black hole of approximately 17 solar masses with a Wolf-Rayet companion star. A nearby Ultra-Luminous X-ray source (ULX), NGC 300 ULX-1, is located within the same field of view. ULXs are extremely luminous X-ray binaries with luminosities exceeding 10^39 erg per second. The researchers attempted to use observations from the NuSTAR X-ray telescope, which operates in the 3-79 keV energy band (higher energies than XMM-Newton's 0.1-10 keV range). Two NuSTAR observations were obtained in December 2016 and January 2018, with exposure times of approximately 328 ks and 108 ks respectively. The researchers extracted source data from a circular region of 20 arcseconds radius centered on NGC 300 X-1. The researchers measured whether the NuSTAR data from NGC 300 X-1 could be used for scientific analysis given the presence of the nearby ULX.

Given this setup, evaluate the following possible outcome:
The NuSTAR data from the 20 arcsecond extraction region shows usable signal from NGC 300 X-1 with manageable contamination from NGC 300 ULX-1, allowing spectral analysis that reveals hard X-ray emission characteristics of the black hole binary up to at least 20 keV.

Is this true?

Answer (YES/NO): NO